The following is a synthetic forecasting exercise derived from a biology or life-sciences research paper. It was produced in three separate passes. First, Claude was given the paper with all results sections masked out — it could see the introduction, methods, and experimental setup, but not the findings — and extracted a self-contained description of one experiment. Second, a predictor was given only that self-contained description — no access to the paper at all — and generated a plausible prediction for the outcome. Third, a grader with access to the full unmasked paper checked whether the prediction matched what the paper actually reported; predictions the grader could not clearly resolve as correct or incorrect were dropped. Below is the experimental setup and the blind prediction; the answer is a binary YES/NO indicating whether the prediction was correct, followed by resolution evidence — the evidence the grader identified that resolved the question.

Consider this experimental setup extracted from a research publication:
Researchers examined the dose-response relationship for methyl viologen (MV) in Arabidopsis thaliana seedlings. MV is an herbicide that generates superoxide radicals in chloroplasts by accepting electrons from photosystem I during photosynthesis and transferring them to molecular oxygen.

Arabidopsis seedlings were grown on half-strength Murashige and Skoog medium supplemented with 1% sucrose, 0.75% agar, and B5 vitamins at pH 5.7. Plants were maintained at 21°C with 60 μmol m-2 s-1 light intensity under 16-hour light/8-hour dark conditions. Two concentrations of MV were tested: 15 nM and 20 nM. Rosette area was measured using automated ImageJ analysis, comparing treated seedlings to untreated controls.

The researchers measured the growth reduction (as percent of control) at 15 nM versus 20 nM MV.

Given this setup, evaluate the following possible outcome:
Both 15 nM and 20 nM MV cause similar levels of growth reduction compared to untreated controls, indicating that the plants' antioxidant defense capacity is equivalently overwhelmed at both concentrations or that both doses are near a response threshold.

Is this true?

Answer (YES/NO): NO